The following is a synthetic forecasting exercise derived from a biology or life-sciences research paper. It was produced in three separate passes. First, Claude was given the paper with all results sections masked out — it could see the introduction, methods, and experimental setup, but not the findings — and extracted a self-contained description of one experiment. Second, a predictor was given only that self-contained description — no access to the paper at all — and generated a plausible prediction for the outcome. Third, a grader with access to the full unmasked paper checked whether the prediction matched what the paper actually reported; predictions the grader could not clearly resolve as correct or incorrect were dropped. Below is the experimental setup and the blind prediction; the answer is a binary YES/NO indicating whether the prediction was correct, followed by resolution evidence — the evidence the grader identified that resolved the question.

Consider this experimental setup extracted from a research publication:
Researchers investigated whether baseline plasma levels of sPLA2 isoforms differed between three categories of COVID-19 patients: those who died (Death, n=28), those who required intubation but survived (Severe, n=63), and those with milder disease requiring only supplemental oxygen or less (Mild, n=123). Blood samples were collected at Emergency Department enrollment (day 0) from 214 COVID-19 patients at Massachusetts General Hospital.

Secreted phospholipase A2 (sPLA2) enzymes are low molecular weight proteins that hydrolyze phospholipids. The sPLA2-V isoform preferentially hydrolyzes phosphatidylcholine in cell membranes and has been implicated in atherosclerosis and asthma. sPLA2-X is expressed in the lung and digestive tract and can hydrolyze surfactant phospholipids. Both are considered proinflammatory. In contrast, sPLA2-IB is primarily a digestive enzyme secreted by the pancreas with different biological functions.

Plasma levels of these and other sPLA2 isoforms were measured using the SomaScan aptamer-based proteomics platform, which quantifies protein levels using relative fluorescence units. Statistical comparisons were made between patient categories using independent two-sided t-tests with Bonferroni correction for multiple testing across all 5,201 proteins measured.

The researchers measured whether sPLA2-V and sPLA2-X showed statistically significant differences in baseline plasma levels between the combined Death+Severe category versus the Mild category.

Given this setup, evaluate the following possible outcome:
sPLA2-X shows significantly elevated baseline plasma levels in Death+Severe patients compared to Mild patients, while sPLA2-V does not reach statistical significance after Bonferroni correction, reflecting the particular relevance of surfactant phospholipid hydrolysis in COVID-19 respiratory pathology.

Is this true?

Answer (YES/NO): NO